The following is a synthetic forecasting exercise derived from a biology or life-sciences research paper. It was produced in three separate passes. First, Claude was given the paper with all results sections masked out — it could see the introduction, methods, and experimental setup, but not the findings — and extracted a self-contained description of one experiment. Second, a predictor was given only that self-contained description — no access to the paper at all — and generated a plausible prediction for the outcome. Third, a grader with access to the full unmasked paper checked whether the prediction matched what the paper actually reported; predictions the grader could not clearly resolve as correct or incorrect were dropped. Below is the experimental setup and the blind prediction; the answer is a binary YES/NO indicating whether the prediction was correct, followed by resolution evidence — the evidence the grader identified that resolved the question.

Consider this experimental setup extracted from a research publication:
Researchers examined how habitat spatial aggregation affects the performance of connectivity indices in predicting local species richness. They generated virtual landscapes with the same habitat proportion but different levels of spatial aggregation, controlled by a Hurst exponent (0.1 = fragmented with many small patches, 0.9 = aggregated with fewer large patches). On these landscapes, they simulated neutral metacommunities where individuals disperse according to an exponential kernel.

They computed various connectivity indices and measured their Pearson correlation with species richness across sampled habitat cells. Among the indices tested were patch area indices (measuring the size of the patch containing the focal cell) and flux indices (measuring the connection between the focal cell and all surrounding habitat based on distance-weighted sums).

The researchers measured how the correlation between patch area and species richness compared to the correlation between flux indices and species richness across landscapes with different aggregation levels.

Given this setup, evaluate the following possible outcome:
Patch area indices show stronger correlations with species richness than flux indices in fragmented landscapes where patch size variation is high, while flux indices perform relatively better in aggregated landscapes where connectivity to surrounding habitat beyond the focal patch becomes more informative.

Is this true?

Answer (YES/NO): NO